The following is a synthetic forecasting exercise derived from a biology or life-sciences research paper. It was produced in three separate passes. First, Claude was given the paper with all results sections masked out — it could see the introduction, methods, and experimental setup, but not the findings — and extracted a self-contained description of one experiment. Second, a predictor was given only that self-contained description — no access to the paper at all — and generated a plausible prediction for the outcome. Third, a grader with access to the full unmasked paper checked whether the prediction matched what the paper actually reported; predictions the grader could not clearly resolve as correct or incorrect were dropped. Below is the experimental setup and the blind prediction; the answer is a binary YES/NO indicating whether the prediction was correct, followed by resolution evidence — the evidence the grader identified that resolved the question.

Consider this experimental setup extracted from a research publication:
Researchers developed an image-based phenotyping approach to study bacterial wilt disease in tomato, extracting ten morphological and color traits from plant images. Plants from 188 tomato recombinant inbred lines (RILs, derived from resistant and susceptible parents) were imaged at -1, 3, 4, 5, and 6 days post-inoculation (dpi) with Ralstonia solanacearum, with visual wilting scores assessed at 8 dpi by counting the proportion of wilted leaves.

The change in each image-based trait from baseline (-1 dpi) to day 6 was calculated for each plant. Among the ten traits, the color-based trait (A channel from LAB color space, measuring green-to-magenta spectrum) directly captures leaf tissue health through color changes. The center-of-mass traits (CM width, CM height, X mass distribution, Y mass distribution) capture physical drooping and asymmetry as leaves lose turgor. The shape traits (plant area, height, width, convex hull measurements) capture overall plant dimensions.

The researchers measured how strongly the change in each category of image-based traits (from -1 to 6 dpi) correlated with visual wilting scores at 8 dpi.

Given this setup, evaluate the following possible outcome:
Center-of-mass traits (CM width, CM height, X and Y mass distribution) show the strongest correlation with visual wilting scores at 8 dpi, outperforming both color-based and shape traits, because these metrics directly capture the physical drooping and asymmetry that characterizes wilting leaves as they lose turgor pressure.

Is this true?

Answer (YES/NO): NO